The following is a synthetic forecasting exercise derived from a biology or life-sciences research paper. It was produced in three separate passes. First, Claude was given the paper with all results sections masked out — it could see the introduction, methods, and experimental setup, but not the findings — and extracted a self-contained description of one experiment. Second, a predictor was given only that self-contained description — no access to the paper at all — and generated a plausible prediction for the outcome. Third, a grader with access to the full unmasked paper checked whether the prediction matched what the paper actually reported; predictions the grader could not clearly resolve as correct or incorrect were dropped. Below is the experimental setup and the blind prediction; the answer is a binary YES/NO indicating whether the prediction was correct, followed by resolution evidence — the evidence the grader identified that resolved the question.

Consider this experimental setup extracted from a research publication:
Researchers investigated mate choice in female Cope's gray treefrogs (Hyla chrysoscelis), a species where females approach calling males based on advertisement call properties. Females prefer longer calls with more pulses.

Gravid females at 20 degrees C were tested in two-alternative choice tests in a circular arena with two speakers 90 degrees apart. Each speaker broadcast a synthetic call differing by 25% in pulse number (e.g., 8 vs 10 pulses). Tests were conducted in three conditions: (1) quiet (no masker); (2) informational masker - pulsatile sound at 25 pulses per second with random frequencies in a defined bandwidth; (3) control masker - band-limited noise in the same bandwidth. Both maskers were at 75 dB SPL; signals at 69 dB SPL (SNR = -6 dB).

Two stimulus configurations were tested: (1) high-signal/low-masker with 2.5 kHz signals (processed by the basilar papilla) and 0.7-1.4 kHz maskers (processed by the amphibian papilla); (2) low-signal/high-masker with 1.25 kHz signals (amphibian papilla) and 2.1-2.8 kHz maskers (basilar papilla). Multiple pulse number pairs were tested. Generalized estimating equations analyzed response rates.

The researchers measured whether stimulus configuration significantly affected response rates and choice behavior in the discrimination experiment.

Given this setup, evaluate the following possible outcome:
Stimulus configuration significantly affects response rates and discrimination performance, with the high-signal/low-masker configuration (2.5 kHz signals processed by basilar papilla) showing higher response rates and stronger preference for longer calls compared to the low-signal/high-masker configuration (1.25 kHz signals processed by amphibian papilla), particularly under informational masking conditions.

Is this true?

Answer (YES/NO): YES